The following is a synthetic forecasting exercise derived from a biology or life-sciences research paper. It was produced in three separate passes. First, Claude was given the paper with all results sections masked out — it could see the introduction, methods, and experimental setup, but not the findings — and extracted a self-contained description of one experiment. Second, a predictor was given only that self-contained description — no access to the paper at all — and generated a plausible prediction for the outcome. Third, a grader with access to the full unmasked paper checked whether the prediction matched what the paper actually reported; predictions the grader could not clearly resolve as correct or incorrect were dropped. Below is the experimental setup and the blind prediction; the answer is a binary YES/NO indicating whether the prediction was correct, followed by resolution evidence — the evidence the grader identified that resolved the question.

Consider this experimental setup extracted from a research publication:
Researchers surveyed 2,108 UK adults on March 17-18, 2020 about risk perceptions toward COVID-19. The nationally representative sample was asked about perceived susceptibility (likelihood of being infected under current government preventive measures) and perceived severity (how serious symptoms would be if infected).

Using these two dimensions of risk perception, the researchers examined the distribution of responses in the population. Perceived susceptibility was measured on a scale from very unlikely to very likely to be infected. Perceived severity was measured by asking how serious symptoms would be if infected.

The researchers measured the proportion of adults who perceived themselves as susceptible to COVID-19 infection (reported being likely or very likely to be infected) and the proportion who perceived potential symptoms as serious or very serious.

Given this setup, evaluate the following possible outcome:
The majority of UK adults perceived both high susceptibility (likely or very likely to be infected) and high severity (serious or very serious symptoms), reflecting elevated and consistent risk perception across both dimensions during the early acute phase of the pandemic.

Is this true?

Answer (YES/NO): NO